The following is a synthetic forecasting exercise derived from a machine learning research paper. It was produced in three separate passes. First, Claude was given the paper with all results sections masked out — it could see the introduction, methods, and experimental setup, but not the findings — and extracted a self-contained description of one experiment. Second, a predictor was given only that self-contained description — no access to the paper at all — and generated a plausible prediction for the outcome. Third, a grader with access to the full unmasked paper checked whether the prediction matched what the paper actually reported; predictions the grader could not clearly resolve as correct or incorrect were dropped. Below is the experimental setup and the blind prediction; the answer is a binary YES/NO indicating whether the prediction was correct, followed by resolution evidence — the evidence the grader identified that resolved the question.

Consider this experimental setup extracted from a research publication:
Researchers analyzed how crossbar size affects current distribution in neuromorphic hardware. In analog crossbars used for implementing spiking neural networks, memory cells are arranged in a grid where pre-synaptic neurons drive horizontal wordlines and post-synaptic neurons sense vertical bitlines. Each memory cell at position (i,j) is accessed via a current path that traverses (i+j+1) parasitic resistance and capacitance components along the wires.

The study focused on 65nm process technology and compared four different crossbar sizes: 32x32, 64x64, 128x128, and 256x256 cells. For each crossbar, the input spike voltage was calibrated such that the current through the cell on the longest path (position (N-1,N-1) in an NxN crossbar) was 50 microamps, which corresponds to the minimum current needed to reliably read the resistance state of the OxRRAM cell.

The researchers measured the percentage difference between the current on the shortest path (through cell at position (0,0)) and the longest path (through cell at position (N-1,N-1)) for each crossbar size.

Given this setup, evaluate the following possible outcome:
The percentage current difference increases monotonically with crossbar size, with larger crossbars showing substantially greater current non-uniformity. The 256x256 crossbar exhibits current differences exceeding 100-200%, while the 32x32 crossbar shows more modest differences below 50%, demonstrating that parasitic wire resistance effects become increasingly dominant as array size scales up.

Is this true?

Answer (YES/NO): NO